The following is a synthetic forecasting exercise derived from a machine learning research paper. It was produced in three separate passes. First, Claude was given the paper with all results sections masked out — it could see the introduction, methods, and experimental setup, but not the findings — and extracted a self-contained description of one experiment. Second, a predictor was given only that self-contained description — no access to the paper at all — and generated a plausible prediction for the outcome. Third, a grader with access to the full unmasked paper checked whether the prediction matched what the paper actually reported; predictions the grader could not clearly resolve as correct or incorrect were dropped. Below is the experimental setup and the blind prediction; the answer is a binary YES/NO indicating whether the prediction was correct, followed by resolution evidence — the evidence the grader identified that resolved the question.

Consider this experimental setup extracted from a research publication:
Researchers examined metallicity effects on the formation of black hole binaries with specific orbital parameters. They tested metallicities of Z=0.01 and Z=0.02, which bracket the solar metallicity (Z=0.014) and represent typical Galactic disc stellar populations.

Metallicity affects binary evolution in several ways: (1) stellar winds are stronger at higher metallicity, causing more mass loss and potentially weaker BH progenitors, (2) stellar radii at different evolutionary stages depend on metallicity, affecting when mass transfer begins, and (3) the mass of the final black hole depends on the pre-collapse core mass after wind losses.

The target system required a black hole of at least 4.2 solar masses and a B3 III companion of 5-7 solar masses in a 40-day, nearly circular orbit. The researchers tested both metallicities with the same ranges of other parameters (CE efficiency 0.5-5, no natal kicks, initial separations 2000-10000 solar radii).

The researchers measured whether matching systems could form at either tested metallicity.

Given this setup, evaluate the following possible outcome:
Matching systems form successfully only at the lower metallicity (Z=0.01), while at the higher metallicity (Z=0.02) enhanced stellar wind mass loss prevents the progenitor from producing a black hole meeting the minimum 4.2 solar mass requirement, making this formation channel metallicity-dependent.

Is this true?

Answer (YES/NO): NO